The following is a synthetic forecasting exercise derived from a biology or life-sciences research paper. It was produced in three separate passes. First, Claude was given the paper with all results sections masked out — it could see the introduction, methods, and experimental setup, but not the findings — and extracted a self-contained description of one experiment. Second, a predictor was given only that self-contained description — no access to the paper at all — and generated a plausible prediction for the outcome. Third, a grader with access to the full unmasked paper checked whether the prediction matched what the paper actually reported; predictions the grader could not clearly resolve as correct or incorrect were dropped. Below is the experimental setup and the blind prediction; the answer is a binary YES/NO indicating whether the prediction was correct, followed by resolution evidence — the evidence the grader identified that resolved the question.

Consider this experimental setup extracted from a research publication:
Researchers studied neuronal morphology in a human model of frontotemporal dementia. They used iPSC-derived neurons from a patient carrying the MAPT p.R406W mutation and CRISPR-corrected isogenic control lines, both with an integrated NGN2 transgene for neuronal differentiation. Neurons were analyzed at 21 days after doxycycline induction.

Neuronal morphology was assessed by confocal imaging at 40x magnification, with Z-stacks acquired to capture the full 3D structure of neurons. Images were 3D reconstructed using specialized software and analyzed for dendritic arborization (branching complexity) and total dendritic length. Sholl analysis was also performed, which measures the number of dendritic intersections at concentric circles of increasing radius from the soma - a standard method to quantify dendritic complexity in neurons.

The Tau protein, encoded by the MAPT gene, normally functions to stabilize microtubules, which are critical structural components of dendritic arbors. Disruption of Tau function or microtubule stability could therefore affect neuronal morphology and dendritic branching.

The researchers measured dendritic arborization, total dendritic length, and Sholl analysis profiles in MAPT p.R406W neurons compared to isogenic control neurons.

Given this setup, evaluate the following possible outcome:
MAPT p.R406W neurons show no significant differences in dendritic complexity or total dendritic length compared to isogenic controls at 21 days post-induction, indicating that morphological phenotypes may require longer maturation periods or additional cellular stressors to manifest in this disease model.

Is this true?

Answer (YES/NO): YES